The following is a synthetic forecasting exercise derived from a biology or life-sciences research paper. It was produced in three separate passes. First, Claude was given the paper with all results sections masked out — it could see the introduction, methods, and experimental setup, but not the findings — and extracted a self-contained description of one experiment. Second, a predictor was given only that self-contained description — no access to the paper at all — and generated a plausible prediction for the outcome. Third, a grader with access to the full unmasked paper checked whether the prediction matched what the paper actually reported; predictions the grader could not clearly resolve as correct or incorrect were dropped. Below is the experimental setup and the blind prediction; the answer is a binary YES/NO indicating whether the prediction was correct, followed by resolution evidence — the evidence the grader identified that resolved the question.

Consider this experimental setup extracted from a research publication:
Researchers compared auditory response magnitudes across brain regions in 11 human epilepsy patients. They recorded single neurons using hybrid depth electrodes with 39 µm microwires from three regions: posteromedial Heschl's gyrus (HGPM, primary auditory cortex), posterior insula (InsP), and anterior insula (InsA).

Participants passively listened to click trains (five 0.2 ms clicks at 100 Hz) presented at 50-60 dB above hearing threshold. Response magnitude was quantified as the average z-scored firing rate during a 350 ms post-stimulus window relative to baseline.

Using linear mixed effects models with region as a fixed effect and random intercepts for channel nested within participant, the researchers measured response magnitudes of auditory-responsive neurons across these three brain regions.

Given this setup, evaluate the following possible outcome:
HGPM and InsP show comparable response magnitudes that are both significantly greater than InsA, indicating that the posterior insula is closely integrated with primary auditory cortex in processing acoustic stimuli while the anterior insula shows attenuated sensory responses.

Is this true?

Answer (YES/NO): NO